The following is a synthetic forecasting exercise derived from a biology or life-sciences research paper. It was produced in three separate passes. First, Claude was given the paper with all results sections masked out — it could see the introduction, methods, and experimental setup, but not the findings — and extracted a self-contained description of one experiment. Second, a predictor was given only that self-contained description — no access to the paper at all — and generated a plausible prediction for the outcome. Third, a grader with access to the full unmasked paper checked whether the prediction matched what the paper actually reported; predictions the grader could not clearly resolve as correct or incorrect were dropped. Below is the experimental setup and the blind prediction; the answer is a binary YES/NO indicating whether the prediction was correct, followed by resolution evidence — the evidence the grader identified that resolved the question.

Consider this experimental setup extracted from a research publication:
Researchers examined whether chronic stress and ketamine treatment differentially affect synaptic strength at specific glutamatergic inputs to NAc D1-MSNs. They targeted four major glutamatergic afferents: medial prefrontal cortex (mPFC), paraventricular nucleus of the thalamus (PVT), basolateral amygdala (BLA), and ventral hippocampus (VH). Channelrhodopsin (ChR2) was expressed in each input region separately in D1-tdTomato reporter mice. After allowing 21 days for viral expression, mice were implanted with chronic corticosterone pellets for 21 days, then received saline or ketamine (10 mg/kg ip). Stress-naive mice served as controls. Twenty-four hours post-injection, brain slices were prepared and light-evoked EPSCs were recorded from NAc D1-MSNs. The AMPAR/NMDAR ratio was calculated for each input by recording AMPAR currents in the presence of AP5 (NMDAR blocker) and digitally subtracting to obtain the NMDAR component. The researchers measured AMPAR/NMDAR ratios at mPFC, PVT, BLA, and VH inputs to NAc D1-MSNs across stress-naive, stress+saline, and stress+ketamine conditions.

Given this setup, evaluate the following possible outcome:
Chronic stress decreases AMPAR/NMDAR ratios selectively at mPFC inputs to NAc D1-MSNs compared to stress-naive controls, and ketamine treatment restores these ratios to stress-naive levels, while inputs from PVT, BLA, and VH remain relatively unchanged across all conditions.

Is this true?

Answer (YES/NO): NO